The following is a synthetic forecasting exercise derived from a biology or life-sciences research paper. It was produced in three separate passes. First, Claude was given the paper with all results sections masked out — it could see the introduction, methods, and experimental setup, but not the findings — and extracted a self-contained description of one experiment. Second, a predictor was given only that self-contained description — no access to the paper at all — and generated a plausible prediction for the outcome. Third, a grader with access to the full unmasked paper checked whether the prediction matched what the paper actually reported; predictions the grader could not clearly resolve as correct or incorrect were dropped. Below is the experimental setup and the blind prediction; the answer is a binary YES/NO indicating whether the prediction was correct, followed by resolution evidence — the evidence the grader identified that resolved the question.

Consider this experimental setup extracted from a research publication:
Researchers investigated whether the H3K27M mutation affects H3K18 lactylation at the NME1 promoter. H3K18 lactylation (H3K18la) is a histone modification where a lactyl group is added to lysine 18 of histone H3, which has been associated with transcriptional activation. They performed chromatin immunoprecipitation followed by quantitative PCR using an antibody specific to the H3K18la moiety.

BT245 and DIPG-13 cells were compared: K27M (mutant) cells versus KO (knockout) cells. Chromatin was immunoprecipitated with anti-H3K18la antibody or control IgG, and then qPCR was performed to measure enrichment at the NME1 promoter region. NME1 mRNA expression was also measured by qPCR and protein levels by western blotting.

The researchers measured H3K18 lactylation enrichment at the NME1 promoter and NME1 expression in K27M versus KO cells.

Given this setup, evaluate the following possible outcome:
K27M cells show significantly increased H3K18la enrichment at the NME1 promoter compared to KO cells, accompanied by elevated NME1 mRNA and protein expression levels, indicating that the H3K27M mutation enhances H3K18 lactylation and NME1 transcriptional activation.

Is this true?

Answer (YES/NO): NO